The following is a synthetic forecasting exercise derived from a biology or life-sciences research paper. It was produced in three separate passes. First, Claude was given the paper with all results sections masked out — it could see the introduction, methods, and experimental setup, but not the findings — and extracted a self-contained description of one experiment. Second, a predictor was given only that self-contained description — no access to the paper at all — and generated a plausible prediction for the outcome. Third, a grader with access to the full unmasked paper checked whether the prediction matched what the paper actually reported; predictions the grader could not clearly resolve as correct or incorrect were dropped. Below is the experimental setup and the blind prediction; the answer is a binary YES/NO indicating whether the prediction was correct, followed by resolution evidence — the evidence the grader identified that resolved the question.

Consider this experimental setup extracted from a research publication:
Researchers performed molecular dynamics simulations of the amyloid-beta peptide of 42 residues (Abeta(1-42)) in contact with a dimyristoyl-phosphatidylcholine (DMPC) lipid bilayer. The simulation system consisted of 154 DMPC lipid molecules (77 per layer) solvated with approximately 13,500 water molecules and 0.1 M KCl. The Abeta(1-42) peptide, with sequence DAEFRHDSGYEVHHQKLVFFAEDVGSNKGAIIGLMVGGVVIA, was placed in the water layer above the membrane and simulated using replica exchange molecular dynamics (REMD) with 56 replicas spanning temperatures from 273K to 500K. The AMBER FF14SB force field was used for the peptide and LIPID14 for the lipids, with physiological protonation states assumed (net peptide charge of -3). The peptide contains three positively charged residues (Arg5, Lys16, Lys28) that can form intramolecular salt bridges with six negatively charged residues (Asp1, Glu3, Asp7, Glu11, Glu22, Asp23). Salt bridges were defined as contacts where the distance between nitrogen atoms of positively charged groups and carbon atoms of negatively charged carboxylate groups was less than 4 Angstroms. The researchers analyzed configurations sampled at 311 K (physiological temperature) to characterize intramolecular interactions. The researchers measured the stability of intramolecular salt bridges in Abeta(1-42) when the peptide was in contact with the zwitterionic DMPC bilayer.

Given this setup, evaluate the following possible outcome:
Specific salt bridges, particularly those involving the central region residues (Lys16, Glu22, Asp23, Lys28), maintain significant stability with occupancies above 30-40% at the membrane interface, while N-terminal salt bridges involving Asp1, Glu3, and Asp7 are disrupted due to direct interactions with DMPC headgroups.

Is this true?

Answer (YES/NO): NO